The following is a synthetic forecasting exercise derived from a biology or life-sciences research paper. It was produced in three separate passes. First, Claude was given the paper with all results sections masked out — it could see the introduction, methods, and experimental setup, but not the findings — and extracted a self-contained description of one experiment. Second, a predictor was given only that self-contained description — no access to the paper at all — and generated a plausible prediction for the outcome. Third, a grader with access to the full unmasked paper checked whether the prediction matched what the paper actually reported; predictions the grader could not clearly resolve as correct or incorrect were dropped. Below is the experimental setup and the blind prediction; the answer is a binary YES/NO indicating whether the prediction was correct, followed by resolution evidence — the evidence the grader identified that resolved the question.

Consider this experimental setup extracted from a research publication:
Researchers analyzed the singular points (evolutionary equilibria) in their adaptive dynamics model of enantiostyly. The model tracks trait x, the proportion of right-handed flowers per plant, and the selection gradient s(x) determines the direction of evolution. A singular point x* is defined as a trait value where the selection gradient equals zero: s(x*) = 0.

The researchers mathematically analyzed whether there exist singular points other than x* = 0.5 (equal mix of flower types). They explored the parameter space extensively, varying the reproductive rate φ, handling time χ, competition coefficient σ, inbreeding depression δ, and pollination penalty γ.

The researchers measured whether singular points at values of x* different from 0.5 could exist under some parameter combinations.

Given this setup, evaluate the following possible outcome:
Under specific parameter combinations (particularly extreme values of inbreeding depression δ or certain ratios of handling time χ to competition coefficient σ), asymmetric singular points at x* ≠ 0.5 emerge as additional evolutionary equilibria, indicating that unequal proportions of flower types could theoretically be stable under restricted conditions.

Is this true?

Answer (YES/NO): NO